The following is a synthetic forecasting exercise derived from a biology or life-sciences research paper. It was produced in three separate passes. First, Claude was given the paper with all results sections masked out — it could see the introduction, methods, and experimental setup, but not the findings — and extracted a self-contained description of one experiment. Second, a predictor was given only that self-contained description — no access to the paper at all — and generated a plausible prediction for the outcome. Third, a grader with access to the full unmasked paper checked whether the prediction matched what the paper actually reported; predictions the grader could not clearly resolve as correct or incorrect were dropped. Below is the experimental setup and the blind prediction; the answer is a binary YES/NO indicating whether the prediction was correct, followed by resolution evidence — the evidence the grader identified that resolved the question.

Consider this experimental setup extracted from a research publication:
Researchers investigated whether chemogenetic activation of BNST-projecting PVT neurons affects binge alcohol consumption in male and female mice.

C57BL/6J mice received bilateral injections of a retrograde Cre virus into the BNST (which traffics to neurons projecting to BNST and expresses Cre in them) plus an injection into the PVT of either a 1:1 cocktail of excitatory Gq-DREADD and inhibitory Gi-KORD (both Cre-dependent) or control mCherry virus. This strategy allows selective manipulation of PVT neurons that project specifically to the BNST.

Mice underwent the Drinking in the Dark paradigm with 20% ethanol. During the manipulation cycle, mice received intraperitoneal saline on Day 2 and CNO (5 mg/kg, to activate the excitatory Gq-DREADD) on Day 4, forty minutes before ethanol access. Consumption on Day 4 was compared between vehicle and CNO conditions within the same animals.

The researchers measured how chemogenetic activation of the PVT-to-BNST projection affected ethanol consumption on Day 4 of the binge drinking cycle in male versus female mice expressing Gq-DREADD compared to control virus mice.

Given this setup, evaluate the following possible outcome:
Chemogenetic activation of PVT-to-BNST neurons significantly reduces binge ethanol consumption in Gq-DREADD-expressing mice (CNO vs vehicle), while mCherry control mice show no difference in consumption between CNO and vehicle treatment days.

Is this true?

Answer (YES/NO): NO